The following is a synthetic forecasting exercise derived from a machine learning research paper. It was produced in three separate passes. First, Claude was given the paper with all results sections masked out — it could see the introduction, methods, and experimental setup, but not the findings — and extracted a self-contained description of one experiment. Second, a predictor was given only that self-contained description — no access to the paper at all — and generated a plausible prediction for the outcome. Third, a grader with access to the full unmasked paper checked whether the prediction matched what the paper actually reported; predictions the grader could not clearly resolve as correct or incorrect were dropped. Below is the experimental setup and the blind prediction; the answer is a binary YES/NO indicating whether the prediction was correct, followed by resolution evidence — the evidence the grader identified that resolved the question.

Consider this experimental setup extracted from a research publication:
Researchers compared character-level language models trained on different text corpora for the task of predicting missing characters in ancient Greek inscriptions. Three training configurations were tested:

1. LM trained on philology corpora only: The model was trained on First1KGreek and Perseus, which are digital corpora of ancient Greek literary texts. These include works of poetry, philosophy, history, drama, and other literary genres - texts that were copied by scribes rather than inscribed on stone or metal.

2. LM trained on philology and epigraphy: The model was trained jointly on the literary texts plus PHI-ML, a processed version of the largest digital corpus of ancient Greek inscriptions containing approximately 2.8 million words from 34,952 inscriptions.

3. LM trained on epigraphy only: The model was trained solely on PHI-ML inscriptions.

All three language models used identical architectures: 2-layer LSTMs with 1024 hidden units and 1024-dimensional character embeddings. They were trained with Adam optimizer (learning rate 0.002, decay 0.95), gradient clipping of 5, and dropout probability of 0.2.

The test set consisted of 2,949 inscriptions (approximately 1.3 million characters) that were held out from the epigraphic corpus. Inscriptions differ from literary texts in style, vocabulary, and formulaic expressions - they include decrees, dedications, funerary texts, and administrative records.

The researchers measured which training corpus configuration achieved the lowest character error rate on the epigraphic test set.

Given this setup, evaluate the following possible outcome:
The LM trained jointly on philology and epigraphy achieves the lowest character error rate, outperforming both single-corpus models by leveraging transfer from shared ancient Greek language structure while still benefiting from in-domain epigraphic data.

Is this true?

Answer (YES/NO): NO